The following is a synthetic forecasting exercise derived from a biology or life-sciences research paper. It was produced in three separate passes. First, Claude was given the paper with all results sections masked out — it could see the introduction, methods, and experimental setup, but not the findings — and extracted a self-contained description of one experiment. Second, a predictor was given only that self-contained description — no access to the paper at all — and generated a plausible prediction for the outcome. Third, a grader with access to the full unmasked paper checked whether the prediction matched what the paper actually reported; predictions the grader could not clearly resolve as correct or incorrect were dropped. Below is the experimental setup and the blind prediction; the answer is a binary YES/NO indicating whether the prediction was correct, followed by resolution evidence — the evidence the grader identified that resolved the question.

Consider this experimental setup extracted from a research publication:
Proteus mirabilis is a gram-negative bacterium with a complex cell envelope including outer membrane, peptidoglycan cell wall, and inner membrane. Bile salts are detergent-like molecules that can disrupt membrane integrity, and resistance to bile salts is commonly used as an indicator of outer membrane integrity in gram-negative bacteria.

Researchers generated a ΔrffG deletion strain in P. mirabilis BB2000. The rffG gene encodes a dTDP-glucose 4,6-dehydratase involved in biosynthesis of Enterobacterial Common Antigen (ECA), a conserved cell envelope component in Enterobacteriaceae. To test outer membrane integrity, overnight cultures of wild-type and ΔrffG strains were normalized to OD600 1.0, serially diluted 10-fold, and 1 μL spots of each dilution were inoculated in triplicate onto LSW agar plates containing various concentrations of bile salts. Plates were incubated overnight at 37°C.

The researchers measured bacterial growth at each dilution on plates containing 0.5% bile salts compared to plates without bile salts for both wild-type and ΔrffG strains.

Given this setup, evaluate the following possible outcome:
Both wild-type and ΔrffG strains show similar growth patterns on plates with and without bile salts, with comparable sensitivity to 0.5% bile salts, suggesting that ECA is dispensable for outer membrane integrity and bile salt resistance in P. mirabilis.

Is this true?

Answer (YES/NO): NO